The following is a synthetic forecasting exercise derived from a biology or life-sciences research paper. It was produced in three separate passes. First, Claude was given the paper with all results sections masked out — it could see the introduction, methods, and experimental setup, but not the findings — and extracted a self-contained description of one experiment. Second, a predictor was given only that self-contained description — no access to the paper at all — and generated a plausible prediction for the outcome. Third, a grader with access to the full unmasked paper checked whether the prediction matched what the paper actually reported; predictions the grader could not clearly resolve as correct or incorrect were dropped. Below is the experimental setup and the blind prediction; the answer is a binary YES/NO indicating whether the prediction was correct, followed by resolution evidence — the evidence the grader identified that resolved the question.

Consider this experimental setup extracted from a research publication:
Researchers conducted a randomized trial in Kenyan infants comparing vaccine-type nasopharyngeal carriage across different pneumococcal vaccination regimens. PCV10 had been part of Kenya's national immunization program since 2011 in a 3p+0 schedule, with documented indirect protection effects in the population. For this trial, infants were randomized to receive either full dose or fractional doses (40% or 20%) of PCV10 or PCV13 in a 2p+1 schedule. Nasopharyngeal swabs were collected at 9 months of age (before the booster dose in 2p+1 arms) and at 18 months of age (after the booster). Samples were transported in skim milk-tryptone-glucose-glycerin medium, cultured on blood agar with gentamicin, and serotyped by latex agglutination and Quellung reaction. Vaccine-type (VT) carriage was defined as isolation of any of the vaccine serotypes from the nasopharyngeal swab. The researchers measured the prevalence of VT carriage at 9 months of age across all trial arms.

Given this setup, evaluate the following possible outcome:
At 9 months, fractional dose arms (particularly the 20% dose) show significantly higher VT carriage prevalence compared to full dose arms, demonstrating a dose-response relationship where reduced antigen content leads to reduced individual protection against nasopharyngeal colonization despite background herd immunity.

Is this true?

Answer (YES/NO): NO